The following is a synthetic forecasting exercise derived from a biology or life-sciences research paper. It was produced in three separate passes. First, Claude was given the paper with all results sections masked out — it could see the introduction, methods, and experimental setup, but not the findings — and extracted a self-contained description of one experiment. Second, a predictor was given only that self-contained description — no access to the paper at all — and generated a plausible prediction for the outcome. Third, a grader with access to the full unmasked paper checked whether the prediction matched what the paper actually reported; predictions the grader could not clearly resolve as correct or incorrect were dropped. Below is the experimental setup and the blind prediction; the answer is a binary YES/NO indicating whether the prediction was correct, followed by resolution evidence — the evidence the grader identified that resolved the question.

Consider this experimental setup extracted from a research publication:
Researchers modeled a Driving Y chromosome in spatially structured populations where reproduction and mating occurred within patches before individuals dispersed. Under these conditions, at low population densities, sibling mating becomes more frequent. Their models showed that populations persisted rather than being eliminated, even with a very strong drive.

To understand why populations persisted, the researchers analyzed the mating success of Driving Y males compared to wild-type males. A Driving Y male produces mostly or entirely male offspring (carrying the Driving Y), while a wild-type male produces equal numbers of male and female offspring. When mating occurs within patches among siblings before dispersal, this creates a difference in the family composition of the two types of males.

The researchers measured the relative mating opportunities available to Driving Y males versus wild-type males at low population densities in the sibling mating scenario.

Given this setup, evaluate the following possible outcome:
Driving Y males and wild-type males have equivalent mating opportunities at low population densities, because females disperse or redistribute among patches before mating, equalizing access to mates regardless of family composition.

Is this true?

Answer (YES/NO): NO